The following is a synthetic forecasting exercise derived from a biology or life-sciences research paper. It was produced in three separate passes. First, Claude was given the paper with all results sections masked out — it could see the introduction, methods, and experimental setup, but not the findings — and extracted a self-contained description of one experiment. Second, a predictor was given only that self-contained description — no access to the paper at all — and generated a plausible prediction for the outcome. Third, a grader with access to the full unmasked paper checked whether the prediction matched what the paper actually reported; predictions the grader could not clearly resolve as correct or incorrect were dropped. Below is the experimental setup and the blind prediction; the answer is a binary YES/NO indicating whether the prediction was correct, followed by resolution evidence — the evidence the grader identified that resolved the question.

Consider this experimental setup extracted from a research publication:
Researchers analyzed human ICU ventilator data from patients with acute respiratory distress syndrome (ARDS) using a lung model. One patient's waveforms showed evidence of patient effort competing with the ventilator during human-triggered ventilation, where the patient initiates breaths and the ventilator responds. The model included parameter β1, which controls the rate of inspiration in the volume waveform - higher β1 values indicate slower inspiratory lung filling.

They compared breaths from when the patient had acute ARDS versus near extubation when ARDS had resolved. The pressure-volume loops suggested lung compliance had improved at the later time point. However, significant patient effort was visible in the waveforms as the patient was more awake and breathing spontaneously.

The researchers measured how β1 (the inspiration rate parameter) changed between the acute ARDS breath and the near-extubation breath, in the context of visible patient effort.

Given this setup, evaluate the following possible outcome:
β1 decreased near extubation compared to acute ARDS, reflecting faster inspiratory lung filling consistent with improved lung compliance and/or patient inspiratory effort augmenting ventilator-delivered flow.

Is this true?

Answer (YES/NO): NO